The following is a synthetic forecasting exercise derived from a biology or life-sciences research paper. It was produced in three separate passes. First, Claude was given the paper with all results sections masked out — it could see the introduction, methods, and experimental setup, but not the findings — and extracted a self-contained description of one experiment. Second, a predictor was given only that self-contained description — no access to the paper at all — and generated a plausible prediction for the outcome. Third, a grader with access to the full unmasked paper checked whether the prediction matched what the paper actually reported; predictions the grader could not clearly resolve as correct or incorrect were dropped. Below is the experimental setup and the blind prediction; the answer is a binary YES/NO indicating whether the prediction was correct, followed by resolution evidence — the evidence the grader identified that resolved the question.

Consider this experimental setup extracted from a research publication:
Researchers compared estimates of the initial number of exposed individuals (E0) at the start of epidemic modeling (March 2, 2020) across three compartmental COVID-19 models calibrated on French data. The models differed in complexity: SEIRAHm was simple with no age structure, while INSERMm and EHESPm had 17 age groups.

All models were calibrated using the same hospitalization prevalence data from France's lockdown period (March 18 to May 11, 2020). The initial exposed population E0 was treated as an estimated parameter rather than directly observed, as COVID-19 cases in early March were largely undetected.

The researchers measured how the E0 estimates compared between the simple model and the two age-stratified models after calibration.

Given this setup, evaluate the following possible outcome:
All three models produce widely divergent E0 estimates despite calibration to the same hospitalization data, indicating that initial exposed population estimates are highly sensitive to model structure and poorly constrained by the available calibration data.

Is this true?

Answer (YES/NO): NO